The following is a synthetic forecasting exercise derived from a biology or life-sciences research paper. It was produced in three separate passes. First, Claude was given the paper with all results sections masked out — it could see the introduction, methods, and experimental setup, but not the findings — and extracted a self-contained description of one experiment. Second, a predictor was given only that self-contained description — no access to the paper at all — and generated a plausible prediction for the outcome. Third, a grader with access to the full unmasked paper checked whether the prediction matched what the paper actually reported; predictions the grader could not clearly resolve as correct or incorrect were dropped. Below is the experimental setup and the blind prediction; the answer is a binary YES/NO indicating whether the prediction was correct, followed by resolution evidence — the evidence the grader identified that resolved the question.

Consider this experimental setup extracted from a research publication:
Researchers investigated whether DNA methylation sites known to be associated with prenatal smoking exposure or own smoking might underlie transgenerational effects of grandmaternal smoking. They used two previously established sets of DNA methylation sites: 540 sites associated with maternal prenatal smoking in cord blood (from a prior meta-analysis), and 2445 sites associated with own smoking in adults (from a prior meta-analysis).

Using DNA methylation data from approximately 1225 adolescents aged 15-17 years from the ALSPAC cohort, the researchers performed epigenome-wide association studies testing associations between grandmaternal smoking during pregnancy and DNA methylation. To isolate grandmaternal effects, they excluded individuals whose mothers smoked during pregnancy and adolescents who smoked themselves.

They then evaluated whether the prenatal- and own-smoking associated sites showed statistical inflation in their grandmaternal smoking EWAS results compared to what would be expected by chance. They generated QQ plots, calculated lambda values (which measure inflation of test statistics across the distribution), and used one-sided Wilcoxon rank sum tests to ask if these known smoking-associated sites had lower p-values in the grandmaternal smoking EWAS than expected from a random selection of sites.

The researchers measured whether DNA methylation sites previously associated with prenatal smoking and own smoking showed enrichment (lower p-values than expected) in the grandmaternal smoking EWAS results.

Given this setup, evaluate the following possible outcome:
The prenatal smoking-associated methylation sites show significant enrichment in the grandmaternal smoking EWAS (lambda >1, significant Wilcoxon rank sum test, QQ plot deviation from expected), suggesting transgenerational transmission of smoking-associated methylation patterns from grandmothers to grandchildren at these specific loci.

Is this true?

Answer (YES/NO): NO